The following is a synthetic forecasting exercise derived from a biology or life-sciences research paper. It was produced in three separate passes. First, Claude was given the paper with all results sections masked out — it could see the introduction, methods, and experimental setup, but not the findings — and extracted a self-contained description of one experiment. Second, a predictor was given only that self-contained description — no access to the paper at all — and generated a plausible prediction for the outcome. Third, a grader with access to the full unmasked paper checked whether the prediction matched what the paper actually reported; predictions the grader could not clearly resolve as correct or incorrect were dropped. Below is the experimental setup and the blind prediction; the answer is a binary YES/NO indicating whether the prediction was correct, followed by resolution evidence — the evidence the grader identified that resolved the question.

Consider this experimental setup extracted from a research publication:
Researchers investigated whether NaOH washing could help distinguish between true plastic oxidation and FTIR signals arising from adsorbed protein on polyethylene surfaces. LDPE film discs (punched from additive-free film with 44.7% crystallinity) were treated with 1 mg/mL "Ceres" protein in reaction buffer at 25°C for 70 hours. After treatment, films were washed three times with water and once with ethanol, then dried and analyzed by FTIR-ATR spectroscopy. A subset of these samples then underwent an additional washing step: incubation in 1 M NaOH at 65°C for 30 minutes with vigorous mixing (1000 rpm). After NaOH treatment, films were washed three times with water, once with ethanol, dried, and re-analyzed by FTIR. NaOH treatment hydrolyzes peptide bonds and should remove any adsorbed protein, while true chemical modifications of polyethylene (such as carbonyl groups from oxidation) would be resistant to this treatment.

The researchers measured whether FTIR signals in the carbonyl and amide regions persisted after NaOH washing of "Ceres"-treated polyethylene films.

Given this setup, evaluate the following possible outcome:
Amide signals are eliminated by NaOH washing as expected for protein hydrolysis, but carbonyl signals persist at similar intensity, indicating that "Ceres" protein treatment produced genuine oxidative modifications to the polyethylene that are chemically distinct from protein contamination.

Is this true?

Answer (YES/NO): NO